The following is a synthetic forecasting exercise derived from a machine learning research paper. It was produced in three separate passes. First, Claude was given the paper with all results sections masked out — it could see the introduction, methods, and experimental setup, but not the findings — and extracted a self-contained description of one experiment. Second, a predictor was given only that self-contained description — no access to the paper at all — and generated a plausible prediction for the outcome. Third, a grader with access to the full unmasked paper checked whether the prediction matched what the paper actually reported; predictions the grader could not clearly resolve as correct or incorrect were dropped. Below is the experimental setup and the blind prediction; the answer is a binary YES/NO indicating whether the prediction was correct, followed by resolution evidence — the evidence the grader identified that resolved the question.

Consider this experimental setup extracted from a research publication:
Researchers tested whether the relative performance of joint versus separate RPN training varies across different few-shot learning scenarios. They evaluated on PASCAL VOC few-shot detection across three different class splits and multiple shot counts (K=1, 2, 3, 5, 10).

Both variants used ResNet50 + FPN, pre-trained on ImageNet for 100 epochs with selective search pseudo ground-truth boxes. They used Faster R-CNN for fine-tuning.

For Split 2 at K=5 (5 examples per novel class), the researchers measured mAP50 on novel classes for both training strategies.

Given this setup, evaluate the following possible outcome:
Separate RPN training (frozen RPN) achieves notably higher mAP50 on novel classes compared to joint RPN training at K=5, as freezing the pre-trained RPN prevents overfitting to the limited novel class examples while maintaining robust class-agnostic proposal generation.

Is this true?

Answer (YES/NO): NO